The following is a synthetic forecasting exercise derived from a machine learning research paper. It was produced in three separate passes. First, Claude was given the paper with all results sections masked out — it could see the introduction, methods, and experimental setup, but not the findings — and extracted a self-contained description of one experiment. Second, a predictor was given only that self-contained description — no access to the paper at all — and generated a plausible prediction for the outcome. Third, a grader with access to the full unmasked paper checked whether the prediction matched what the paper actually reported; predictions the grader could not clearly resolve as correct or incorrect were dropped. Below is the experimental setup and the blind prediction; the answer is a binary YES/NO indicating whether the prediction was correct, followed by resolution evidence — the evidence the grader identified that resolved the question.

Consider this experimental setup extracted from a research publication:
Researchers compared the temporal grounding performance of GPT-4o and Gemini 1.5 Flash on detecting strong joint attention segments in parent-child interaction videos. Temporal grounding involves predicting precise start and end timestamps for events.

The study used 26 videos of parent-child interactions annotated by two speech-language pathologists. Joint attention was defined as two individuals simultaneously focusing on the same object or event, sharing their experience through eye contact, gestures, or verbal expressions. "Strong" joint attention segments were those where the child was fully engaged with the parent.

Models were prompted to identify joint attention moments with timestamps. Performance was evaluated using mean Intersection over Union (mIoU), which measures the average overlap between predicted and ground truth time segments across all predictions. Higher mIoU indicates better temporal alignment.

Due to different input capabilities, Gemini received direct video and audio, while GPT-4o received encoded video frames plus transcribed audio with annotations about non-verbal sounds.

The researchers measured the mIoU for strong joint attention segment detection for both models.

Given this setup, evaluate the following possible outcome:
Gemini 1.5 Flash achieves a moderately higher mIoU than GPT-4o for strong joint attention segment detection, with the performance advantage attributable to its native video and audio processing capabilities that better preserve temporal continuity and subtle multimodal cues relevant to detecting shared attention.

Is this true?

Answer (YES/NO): NO